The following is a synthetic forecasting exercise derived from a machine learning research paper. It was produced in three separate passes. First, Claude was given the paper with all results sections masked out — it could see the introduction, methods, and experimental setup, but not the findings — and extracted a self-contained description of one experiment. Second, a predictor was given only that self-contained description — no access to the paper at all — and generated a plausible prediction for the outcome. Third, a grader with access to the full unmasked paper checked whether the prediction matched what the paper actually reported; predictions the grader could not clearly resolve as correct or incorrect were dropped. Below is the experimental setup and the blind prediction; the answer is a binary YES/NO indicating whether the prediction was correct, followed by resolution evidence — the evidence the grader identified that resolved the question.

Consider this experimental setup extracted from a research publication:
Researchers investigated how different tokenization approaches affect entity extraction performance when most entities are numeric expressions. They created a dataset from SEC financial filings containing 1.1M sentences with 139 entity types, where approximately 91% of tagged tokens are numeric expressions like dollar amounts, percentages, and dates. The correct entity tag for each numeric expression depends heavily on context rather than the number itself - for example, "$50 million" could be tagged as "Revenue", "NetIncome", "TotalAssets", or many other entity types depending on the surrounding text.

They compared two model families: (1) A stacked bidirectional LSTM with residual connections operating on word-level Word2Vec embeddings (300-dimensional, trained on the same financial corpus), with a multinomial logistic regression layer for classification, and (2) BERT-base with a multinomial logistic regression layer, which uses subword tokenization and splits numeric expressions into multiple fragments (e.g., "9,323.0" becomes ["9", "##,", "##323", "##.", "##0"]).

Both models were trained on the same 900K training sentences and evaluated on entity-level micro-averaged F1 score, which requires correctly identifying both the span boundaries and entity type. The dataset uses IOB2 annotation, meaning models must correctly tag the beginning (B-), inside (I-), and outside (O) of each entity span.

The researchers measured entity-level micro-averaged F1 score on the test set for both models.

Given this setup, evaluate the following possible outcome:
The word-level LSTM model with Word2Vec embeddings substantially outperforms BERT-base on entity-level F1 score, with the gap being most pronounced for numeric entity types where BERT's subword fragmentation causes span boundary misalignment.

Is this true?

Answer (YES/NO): NO